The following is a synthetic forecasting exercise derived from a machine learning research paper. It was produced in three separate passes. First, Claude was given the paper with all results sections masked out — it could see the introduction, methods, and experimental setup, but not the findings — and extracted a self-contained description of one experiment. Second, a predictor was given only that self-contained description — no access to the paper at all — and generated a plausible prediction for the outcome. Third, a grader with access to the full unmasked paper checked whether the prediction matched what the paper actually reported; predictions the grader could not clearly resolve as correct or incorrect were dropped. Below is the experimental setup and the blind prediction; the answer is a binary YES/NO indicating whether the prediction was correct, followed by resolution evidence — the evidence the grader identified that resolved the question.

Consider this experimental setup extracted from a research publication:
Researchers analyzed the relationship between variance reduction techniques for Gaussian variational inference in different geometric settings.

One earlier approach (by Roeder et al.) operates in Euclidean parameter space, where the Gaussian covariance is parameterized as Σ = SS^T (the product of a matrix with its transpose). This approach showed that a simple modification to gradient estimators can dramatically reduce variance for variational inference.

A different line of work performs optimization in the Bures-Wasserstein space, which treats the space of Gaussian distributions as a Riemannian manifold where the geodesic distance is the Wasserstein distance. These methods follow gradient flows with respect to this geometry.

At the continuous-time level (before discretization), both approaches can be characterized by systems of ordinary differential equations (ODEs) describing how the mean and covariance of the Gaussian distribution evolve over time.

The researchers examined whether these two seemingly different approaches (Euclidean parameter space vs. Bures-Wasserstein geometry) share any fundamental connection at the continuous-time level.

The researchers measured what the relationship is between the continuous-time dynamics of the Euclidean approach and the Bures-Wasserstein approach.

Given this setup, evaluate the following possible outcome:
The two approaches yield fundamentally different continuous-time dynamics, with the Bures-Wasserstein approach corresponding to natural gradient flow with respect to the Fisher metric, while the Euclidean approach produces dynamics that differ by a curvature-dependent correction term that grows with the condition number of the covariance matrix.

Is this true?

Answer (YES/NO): NO